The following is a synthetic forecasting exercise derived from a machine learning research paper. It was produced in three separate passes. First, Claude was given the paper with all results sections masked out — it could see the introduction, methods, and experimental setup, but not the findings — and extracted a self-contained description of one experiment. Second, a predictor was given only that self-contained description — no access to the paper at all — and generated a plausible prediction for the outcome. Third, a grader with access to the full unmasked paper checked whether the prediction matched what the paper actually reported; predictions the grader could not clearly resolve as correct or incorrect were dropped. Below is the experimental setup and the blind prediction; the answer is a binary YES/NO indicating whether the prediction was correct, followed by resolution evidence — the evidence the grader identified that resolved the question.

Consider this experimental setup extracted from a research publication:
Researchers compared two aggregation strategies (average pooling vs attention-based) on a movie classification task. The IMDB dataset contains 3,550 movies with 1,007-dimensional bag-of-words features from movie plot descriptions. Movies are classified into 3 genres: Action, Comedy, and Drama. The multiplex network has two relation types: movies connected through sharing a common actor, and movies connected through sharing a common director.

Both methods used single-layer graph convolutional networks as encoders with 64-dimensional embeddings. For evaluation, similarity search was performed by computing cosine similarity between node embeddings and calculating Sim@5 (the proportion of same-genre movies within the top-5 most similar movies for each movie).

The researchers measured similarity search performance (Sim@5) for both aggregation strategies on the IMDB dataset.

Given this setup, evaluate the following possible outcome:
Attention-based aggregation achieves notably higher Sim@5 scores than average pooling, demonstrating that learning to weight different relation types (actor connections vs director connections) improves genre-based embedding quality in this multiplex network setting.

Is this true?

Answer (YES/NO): NO